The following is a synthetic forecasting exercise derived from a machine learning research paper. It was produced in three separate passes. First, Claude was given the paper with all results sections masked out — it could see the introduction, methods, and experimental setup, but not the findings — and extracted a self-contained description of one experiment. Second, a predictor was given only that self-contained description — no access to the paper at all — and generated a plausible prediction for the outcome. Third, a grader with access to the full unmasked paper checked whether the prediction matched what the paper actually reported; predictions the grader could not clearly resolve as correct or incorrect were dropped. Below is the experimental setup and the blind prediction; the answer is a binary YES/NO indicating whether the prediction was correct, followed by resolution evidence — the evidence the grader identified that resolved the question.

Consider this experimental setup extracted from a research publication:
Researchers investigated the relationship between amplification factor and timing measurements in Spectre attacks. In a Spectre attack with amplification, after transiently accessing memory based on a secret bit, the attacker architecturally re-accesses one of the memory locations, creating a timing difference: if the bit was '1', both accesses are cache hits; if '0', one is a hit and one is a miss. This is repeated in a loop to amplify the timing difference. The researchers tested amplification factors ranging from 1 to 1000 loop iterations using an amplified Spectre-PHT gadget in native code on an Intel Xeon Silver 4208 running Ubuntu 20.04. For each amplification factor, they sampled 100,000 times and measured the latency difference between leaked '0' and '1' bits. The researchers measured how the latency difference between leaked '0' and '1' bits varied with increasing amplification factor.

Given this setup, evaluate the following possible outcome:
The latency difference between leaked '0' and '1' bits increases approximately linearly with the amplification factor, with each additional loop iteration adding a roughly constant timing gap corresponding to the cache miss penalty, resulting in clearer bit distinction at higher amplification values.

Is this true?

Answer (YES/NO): YES